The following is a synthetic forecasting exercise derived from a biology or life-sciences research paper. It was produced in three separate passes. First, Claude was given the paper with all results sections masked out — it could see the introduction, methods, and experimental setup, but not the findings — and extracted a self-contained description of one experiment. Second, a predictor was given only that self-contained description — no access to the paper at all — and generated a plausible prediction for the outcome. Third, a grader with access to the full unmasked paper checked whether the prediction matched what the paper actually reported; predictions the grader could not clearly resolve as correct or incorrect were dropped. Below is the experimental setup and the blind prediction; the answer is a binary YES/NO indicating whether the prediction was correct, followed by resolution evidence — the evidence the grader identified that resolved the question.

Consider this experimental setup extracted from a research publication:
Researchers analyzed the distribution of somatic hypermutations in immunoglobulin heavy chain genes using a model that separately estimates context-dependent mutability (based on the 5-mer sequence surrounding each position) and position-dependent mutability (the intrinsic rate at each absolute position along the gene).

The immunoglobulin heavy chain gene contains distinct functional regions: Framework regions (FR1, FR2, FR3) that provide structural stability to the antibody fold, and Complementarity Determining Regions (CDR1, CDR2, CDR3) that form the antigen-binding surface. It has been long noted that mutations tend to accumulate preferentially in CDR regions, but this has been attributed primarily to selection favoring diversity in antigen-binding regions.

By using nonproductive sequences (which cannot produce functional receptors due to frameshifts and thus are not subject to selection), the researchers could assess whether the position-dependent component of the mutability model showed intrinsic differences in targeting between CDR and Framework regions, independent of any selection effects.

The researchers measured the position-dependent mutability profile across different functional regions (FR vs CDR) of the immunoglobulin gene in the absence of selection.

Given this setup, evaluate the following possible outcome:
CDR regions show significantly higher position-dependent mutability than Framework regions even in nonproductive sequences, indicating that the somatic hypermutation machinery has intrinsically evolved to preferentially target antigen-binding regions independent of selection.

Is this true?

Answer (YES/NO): YES